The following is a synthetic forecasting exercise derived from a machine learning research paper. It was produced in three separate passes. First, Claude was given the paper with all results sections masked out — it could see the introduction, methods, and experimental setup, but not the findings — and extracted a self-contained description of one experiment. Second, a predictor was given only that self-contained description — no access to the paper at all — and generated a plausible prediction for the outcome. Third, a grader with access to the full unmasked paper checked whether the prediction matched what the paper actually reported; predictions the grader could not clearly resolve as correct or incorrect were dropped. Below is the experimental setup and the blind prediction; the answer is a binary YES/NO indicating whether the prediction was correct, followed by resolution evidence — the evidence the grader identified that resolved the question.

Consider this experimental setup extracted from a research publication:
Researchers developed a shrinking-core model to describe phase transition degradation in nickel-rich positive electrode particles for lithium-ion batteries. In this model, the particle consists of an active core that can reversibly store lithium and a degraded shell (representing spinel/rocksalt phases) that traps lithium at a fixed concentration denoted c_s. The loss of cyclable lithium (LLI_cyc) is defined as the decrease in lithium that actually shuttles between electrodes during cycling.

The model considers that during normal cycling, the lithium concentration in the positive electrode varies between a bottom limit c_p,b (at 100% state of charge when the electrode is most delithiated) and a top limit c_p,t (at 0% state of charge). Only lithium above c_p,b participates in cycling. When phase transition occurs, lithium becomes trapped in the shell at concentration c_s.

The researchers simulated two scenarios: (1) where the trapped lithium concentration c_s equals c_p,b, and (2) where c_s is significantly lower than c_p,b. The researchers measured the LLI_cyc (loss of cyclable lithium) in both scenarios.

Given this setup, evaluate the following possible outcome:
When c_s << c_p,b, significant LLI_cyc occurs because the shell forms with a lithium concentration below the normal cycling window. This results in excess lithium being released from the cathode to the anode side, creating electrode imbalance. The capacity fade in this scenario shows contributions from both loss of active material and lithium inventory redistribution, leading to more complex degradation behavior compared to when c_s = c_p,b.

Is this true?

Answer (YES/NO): NO